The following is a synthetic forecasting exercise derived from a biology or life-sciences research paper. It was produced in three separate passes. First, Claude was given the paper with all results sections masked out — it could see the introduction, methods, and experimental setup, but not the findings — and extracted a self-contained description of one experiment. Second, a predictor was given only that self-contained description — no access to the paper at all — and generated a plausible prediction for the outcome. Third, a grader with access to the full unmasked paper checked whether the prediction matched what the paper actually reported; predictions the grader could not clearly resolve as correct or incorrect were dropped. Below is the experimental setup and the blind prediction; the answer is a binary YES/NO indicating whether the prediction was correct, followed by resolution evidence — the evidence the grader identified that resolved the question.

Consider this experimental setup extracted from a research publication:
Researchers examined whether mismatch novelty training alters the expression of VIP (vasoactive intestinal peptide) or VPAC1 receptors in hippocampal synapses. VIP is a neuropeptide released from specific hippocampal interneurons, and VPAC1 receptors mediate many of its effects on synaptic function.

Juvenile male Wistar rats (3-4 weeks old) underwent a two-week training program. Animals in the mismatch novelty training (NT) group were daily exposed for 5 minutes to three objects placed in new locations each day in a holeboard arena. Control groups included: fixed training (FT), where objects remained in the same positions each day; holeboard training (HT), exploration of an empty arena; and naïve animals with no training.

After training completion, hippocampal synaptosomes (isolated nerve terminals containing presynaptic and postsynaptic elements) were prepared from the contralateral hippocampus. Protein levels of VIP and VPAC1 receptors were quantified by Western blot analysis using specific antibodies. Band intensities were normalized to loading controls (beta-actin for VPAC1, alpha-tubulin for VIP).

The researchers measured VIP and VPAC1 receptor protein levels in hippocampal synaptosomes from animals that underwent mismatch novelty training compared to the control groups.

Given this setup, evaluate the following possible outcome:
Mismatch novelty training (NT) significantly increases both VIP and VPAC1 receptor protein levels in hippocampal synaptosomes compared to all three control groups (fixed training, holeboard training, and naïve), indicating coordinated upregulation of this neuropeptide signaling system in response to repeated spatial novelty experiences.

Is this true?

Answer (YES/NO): NO